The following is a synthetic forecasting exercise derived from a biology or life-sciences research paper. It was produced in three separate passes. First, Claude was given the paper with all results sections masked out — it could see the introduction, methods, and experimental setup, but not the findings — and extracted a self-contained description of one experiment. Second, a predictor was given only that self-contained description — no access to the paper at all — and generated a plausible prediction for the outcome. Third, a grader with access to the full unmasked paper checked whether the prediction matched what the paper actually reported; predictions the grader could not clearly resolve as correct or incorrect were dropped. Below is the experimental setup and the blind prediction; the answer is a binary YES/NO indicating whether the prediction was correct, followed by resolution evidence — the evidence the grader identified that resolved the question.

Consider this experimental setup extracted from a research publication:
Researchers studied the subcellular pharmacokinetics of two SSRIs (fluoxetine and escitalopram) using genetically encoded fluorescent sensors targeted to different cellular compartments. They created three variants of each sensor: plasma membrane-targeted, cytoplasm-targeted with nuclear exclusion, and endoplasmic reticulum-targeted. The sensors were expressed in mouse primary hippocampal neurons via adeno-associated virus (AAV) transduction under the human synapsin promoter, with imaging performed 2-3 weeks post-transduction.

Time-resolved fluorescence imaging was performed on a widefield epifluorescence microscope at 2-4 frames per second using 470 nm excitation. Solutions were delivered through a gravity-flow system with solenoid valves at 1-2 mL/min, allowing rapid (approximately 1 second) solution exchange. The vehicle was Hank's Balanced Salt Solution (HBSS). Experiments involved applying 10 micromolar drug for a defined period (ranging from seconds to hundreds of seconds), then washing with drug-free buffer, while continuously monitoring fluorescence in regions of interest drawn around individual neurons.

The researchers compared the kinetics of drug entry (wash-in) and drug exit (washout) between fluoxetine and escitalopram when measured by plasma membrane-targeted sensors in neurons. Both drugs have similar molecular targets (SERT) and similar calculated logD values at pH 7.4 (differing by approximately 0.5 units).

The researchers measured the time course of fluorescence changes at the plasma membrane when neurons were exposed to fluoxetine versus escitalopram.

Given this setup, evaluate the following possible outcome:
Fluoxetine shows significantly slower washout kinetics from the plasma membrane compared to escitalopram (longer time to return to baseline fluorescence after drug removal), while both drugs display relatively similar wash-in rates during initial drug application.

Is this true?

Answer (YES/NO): NO